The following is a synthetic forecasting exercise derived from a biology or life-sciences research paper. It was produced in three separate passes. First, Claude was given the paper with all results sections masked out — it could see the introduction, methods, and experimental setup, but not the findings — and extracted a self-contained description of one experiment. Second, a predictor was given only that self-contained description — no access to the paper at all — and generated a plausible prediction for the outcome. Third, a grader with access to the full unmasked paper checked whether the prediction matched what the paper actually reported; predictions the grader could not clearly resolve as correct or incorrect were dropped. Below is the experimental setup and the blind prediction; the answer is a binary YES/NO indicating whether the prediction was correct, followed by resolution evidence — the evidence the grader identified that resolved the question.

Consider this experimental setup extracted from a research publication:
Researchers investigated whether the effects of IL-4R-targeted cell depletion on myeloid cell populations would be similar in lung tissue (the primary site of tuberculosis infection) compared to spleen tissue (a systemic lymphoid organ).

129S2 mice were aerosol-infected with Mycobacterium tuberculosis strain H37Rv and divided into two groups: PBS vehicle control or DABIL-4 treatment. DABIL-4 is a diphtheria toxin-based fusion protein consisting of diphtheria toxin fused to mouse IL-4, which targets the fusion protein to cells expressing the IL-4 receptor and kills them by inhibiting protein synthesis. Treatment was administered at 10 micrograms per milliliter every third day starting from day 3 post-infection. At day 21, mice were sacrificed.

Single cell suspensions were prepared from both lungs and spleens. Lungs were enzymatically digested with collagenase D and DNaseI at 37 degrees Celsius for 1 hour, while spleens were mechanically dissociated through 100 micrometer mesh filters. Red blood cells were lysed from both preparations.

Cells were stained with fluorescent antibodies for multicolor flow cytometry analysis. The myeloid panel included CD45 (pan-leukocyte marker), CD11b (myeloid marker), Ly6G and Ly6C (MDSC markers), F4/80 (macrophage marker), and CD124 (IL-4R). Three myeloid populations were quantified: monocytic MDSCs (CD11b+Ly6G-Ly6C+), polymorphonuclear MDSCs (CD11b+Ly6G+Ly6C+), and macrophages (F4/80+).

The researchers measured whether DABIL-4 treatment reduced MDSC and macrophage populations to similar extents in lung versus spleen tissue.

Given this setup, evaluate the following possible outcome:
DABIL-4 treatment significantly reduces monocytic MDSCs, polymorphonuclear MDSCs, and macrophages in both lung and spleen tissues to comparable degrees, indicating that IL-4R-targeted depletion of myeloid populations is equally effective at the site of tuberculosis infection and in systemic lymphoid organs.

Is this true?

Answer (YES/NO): NO